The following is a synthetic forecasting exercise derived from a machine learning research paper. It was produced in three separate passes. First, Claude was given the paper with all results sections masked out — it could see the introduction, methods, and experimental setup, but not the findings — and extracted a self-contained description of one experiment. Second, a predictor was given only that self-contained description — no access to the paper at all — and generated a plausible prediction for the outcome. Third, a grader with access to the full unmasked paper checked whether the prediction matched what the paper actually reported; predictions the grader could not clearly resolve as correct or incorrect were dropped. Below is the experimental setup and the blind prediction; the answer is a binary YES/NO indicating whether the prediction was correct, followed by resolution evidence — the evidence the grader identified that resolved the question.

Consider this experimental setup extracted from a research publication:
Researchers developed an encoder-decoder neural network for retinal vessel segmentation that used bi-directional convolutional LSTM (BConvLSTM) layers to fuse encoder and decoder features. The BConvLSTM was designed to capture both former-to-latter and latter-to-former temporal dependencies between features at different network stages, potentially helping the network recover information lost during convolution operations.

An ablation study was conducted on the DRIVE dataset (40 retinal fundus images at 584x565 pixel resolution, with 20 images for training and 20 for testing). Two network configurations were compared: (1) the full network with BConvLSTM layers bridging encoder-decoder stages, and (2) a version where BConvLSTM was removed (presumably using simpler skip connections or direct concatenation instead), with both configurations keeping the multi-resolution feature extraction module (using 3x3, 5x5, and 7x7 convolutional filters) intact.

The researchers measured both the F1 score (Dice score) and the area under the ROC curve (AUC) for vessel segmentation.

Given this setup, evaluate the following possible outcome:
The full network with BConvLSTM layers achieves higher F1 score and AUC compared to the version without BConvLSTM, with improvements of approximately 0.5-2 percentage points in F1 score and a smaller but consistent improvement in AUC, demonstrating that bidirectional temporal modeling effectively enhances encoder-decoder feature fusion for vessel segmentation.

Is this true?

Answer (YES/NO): NO